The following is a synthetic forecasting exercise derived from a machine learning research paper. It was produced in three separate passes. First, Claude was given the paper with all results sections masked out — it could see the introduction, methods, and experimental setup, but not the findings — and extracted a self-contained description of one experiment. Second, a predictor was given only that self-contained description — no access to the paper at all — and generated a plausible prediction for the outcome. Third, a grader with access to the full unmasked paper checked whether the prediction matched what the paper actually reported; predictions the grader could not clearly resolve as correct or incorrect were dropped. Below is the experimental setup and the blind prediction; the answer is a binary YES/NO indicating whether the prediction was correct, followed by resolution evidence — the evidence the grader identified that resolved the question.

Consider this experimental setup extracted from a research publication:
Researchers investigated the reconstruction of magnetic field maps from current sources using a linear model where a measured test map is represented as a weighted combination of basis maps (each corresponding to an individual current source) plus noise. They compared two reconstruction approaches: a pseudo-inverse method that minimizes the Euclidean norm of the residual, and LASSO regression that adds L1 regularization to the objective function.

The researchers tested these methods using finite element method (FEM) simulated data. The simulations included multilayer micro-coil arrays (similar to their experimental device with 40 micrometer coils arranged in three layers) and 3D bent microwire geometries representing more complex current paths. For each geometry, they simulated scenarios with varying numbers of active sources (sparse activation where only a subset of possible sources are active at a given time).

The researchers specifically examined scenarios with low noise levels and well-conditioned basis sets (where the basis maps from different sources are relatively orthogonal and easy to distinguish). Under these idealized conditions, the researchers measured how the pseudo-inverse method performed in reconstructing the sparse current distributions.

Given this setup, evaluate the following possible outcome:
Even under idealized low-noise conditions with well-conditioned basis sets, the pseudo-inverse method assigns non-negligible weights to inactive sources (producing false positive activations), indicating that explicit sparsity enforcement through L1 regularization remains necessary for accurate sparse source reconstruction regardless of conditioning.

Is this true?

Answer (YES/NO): NO